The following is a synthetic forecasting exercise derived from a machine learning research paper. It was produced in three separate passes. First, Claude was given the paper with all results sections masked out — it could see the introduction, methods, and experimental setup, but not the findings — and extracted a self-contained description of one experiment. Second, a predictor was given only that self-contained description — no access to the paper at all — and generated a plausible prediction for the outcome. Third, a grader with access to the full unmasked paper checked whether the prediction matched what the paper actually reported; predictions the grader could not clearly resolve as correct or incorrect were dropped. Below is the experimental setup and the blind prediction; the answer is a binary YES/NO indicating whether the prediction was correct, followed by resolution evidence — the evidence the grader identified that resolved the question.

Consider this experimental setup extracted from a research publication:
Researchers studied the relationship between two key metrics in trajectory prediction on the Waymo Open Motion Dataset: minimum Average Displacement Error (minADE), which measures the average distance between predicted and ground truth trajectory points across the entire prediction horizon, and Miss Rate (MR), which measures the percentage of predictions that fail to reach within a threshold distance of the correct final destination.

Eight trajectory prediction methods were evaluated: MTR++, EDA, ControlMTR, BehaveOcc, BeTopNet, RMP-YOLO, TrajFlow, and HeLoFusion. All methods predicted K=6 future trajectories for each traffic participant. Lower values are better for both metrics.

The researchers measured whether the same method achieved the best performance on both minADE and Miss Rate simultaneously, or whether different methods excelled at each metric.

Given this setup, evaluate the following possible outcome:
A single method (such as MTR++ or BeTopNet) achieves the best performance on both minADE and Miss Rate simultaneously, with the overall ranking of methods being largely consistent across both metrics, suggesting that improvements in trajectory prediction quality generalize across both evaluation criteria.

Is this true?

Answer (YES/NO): NO